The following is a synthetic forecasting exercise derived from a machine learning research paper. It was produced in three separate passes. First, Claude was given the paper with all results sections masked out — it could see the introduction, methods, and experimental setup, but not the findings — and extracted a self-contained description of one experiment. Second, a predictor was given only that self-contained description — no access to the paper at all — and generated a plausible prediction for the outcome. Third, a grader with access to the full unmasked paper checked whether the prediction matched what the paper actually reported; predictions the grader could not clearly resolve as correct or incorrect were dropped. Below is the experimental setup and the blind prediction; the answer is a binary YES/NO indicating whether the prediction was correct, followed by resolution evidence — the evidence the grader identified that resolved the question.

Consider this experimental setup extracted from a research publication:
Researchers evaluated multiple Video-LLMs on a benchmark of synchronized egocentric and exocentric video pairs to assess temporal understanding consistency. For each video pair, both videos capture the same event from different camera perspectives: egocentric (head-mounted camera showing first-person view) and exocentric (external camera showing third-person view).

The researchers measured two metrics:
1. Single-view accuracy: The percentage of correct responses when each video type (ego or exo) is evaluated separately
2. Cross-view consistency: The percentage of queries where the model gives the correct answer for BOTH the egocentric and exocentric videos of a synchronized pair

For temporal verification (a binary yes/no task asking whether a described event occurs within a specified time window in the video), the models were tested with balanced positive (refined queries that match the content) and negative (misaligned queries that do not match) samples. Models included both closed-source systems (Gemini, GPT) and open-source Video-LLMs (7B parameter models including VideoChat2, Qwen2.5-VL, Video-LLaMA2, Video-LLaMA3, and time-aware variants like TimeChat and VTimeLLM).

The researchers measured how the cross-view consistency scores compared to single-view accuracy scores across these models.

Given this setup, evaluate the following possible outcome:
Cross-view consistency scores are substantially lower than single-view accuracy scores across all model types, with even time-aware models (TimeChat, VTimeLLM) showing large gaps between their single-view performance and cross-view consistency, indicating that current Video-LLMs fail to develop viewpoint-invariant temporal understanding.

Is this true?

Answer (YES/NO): YES